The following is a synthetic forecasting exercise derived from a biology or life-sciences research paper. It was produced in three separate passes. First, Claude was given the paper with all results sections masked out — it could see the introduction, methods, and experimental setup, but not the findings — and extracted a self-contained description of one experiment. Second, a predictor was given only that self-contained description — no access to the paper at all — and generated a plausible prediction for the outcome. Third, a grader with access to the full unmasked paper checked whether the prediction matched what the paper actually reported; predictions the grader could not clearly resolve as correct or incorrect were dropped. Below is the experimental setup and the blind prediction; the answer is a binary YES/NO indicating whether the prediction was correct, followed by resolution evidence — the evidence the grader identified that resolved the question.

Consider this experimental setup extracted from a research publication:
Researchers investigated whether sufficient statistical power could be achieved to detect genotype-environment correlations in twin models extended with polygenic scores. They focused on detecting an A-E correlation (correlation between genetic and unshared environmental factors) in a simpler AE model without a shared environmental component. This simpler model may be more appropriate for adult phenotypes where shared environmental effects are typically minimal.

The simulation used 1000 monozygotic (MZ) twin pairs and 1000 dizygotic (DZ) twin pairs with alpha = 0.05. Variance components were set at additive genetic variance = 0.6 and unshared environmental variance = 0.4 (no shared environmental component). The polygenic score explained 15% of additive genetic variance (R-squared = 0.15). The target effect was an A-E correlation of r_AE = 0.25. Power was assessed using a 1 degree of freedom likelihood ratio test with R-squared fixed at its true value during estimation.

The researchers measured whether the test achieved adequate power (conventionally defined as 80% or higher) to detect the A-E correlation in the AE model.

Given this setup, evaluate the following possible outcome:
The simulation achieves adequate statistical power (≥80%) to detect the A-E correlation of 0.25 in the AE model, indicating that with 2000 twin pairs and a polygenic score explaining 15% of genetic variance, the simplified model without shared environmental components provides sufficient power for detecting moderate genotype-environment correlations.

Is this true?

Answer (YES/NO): YES